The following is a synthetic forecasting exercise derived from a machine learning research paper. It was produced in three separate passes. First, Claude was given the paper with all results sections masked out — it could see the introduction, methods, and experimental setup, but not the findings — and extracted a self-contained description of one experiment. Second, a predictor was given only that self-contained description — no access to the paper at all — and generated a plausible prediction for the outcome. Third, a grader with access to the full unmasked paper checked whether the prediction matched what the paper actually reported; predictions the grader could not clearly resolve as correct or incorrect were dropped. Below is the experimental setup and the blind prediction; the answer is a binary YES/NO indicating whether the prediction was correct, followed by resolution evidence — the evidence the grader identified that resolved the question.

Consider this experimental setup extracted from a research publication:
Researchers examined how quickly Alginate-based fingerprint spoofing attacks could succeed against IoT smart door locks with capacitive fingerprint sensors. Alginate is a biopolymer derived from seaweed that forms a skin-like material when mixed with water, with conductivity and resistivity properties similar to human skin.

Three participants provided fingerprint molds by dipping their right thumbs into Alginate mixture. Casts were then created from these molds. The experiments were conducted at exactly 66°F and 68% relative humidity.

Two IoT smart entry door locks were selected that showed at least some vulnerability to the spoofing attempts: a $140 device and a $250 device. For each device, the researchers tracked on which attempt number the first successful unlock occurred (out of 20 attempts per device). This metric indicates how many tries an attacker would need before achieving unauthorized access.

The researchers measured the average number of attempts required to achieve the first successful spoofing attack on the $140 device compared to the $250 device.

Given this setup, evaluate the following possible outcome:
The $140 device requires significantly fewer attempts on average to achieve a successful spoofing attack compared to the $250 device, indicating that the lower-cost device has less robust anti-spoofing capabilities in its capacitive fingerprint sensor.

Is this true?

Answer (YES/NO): NO